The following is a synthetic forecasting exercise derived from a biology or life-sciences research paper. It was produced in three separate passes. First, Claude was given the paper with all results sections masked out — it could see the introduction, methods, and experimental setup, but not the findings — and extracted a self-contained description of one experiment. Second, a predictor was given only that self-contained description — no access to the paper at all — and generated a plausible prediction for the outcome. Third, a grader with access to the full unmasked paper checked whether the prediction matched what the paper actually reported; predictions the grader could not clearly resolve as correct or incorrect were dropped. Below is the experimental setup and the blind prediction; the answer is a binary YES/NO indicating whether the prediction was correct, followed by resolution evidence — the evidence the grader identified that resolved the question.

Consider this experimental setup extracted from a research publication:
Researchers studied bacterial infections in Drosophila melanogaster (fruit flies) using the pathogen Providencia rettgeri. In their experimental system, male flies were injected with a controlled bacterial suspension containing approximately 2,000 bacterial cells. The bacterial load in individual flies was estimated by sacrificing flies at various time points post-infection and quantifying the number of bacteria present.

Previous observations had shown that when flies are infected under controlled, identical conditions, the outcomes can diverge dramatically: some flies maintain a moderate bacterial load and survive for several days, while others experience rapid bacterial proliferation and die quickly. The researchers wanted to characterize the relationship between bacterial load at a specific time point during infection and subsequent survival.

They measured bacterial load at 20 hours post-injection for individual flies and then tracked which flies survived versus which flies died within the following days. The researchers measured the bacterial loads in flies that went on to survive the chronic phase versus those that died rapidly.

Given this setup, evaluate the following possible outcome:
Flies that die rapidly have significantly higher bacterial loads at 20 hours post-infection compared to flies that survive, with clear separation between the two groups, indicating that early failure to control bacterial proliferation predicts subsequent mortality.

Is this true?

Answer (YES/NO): YES